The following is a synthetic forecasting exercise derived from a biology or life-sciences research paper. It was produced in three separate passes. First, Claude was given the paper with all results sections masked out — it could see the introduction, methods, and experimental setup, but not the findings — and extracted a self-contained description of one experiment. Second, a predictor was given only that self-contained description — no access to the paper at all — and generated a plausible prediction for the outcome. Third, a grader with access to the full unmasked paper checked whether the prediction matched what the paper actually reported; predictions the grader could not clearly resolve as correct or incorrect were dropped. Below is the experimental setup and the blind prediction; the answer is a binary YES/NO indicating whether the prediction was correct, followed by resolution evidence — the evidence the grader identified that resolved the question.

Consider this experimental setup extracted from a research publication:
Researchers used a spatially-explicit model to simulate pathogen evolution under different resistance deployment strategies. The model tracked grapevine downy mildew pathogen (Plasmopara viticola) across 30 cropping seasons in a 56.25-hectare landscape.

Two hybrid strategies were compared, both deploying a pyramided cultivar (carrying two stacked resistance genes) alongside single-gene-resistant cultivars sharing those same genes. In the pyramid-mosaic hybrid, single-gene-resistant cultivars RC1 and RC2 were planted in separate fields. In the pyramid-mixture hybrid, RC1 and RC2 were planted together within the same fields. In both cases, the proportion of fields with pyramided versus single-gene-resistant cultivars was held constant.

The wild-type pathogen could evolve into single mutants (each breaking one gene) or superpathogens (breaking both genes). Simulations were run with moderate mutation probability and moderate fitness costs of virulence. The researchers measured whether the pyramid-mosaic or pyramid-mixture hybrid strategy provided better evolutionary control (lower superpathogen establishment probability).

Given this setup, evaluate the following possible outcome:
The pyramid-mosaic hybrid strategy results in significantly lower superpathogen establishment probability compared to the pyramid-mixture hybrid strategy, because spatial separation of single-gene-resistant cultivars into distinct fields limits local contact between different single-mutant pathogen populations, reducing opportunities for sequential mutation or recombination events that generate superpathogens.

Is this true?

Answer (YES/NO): NO